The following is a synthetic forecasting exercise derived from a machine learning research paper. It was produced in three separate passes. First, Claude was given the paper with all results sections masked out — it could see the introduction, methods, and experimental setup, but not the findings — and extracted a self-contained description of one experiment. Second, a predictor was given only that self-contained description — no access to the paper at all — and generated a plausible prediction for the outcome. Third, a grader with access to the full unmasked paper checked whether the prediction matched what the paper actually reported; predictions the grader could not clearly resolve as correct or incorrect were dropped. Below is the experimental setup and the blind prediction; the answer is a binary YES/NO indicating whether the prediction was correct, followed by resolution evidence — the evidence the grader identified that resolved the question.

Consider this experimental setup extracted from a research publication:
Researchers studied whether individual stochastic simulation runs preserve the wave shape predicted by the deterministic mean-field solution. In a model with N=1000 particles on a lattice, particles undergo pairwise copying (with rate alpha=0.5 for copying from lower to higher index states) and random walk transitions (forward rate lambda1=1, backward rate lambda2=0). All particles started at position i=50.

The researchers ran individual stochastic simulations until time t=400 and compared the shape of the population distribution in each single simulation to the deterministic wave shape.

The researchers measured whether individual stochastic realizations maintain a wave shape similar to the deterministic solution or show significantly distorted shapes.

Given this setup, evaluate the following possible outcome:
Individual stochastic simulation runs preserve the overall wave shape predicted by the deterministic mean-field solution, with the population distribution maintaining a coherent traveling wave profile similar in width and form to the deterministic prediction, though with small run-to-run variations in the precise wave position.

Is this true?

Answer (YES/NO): YES